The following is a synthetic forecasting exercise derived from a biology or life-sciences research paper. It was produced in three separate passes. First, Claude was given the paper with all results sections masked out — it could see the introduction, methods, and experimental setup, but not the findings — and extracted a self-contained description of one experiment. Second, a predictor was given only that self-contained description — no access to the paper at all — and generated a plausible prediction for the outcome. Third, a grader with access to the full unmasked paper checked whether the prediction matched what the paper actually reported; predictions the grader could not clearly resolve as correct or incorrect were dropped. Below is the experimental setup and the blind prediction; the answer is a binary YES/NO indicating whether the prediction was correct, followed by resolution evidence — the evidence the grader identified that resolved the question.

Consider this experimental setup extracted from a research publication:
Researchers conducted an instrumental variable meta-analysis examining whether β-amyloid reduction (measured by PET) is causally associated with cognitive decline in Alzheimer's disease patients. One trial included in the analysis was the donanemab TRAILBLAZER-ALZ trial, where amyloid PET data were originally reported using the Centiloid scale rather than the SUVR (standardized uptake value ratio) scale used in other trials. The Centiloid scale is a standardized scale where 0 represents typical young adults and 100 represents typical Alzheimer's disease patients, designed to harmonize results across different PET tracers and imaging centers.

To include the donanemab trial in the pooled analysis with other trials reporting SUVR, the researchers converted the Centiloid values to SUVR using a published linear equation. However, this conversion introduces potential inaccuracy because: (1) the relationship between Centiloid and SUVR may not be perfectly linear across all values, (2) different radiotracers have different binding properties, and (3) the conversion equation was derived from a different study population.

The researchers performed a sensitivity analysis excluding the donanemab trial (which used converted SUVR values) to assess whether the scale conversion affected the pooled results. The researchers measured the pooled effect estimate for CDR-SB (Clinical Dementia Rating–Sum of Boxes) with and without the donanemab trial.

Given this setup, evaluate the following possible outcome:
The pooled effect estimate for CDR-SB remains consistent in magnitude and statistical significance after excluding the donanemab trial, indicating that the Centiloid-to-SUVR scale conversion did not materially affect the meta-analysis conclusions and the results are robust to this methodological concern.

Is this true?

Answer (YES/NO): YES